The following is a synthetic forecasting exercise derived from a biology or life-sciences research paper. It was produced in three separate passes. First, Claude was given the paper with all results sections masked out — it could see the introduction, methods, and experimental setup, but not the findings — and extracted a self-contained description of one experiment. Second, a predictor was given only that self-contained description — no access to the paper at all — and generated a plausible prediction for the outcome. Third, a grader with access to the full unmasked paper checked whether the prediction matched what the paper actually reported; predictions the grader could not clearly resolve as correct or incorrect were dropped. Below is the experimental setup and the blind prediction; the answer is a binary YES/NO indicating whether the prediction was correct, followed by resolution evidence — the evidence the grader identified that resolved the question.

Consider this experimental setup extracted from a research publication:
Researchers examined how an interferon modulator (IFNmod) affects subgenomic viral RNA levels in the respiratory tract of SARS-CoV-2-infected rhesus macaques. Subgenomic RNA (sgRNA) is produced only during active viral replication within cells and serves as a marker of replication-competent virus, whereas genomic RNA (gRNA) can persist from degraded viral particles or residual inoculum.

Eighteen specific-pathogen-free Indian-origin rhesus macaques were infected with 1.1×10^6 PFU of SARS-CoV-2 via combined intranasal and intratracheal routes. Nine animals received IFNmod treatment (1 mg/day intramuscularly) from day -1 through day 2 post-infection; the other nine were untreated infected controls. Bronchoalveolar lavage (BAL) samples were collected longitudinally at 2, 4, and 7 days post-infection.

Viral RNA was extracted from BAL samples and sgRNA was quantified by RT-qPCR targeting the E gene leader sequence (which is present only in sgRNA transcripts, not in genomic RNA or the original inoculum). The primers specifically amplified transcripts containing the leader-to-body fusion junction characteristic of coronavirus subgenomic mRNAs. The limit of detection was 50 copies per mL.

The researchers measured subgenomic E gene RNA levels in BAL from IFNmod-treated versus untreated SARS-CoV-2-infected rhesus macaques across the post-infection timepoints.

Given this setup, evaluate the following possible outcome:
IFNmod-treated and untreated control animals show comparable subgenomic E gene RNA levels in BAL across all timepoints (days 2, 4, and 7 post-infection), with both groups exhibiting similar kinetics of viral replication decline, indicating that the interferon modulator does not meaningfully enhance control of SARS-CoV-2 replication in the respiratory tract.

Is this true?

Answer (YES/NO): NO